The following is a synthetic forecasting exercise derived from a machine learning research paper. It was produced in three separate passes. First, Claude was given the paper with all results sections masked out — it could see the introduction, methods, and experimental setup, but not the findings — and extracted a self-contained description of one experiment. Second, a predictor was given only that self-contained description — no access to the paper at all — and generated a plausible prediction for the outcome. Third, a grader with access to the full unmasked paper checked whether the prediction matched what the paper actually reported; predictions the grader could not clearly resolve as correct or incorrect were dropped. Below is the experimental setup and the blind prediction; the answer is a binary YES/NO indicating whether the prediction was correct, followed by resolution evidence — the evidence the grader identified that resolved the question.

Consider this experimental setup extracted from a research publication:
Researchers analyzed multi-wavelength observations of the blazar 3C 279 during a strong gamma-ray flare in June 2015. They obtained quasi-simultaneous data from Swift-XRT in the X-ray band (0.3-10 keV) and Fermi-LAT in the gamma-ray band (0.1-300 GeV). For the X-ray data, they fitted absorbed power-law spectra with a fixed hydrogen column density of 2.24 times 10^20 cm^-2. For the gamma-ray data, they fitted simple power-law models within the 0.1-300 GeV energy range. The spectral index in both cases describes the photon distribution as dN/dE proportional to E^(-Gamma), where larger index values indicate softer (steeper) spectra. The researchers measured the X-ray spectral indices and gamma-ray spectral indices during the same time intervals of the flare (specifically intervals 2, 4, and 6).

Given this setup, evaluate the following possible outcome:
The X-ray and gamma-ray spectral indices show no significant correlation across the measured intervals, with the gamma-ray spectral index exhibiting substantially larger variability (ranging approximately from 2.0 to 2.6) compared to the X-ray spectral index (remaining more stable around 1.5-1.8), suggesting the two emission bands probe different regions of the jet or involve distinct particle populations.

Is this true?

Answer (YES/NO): NO